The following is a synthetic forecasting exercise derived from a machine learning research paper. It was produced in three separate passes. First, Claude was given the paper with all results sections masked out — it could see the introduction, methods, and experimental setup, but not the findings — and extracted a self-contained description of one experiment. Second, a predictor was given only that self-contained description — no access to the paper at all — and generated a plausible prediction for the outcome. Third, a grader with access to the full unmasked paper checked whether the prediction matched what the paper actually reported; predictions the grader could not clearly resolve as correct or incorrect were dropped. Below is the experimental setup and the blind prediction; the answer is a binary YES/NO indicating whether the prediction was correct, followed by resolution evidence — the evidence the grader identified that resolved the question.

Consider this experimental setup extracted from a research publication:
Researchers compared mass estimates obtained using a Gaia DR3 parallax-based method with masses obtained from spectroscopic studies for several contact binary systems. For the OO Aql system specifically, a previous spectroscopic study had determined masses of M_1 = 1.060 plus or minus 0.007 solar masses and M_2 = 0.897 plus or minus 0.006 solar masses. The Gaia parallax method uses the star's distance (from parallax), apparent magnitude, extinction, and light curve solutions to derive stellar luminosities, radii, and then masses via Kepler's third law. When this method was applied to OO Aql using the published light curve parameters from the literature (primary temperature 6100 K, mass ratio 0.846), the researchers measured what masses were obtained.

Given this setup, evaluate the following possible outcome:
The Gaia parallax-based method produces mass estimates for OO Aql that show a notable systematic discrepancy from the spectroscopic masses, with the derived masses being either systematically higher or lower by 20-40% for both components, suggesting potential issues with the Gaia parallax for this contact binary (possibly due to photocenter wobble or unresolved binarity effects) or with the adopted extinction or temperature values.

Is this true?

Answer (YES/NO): NO